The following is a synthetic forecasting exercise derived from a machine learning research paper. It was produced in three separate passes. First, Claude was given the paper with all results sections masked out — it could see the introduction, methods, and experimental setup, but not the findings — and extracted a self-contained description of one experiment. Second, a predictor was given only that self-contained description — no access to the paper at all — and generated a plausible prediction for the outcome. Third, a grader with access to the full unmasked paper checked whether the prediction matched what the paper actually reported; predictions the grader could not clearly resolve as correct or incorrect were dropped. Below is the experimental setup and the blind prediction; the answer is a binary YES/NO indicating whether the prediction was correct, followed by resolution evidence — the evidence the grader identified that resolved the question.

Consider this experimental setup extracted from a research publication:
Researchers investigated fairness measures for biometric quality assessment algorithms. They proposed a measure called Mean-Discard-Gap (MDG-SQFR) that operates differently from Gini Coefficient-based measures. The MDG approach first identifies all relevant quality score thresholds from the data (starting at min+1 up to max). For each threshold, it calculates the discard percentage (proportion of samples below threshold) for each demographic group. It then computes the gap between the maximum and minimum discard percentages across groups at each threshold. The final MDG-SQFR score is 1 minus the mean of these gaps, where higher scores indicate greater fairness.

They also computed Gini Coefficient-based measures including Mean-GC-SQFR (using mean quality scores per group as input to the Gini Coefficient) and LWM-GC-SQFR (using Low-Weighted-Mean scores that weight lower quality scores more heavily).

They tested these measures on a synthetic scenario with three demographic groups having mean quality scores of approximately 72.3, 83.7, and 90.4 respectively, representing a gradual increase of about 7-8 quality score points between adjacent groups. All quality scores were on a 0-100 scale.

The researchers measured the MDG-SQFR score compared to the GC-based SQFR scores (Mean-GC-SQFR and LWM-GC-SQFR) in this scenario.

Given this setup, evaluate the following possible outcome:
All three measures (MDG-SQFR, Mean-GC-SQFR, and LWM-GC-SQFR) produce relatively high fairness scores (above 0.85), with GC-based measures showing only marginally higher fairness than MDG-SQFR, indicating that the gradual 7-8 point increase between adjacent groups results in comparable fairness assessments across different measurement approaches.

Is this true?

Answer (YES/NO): NO